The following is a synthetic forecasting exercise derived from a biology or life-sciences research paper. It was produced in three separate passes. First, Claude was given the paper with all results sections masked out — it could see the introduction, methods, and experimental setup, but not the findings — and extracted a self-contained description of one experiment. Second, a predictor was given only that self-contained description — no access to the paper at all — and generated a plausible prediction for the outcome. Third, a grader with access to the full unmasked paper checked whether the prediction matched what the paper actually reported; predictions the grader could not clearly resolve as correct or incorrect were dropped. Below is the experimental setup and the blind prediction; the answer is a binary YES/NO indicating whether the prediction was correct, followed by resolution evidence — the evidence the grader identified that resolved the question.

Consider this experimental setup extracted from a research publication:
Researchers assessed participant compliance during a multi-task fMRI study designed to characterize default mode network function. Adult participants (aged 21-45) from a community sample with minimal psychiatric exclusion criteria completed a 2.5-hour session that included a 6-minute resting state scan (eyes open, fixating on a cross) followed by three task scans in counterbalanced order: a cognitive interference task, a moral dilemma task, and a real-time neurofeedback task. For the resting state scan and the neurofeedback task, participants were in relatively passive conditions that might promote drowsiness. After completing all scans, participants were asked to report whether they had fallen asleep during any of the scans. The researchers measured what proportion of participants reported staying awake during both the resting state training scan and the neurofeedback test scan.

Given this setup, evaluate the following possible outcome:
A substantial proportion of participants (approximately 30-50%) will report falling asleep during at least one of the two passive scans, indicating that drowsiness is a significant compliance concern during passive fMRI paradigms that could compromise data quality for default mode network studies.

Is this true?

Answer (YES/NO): YES